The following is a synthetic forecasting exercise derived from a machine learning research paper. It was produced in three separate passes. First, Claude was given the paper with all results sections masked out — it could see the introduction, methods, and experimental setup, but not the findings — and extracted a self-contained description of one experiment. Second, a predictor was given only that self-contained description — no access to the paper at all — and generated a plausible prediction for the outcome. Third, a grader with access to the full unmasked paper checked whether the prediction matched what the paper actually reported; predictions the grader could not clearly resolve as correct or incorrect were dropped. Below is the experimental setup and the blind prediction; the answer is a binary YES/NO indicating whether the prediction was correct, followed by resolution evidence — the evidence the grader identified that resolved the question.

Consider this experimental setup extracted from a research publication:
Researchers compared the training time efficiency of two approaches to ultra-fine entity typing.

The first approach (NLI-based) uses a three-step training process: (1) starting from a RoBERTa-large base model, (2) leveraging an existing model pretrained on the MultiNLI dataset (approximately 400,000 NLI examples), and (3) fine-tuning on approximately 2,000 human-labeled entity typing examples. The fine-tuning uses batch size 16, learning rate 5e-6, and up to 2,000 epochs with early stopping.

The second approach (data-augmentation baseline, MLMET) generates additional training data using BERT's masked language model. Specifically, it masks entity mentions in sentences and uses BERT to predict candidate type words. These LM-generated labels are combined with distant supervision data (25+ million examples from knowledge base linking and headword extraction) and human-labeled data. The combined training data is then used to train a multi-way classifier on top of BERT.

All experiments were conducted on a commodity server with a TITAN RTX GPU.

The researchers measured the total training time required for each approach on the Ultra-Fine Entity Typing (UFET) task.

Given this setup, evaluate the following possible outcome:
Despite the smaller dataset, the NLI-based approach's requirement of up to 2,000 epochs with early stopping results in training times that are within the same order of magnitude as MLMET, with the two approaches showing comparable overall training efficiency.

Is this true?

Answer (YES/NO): NO